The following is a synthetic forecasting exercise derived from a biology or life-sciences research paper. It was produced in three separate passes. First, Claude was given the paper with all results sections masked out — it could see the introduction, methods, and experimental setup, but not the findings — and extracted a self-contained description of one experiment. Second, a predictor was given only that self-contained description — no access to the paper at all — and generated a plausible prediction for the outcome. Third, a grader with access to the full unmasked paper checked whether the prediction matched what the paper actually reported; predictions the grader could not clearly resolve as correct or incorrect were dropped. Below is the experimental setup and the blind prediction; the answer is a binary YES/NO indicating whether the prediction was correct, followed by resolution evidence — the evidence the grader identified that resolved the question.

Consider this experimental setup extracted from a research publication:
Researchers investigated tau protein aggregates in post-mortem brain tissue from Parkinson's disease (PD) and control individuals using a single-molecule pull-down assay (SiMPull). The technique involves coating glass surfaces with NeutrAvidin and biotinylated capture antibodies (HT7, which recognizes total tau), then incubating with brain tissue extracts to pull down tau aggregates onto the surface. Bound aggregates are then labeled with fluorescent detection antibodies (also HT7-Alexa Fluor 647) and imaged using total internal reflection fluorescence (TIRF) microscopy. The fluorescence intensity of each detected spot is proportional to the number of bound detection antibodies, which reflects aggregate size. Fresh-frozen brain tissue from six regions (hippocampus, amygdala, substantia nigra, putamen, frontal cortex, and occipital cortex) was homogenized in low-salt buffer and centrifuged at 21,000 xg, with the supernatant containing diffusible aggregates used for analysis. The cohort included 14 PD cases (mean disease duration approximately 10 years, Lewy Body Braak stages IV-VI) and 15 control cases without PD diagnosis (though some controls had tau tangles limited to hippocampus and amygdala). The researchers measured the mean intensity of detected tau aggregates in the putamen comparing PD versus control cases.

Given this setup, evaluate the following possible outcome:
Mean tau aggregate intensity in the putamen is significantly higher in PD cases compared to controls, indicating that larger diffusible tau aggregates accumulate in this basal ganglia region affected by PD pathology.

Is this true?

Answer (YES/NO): YES